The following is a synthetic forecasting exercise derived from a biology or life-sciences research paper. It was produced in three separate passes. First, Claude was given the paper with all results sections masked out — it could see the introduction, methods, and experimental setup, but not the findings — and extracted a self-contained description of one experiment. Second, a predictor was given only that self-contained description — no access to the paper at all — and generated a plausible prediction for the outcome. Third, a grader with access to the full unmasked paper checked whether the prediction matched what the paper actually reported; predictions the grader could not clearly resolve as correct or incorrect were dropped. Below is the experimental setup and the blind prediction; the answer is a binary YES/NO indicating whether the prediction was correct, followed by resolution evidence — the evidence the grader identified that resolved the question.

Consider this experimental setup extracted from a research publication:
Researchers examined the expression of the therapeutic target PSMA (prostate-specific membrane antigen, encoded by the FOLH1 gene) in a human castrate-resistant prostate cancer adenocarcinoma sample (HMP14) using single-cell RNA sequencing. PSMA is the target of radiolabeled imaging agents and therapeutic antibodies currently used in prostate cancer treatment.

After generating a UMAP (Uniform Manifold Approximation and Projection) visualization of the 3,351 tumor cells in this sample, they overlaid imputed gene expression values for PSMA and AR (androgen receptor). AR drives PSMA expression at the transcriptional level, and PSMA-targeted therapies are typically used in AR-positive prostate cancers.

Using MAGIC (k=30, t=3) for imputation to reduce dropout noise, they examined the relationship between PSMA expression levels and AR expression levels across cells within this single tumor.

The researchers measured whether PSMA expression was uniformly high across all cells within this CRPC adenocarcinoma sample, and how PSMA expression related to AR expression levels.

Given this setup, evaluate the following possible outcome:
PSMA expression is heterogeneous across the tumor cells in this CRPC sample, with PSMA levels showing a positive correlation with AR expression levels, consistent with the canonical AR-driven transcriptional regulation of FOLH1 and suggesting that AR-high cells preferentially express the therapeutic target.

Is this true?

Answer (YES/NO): NO